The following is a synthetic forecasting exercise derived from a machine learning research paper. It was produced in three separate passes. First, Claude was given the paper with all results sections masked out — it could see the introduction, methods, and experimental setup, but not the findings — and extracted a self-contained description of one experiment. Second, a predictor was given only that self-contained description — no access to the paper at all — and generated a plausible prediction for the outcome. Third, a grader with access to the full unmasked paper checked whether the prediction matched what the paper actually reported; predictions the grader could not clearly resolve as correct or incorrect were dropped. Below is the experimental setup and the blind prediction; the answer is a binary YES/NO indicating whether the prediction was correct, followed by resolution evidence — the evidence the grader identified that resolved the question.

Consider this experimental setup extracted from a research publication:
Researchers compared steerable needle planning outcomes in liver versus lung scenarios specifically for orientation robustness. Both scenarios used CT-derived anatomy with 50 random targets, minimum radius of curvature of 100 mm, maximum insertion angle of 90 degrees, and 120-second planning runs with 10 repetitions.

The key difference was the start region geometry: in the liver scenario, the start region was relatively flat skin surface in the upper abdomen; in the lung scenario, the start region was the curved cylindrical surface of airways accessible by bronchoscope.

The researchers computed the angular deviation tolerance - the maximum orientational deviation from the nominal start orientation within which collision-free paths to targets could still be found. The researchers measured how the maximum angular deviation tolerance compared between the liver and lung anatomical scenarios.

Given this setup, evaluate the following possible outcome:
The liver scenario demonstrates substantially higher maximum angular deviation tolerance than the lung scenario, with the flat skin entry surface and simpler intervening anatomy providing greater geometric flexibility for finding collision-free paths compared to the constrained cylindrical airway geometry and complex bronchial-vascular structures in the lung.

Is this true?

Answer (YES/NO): NO